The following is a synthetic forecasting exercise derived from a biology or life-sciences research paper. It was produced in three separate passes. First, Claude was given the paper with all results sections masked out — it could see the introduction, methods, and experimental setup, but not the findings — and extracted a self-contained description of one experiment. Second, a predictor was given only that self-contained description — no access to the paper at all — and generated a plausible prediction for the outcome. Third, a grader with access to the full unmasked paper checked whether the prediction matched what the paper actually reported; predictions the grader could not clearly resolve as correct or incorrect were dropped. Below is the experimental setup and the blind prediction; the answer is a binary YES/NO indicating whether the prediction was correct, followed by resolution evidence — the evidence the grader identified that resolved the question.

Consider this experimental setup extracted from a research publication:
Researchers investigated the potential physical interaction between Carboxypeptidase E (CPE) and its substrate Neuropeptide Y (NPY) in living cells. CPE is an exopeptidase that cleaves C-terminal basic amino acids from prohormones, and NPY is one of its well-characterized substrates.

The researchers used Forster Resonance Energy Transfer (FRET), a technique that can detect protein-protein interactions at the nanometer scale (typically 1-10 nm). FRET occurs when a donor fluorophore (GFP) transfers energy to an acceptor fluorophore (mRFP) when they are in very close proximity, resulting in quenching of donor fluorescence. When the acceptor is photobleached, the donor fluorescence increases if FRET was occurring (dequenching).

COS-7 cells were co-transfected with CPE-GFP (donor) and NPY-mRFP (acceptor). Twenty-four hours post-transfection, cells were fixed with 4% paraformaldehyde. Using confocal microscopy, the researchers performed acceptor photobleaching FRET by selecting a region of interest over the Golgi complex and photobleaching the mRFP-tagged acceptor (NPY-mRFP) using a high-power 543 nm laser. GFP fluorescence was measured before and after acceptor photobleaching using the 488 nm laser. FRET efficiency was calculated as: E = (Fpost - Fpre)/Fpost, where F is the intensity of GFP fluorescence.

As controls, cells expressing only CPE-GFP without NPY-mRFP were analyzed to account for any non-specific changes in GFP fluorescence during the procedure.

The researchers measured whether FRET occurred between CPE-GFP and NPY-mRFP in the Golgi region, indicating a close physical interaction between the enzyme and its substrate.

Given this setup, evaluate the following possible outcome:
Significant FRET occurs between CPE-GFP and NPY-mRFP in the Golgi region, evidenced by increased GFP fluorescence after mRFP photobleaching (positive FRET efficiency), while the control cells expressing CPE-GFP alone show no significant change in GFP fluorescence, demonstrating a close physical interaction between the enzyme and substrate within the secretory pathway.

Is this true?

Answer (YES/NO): YES